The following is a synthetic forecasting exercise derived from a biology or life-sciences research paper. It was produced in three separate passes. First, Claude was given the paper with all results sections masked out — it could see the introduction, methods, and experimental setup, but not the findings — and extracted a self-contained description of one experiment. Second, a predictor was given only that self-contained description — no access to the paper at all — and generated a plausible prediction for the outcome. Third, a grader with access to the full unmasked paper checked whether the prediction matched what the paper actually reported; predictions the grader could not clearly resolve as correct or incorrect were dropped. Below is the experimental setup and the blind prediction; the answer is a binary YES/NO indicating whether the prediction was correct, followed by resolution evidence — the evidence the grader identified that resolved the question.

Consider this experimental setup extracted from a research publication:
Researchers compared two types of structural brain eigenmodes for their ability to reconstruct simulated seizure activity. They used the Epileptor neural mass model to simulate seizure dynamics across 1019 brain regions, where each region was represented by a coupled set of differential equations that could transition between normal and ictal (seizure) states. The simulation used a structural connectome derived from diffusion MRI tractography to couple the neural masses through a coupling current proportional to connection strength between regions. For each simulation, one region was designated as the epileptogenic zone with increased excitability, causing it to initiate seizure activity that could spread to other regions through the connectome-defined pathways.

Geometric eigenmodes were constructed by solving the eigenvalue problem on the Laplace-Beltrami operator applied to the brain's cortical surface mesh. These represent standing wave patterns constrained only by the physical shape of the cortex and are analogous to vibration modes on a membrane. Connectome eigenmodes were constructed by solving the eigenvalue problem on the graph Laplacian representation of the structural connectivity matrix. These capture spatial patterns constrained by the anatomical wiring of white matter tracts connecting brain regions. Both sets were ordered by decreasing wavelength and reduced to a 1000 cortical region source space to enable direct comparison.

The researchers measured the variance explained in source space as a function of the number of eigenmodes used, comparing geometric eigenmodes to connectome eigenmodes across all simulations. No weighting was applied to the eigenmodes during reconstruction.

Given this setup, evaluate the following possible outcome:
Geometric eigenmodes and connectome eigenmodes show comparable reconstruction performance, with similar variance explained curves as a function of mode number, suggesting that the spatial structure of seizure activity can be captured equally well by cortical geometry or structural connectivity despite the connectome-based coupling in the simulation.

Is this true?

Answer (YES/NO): NO